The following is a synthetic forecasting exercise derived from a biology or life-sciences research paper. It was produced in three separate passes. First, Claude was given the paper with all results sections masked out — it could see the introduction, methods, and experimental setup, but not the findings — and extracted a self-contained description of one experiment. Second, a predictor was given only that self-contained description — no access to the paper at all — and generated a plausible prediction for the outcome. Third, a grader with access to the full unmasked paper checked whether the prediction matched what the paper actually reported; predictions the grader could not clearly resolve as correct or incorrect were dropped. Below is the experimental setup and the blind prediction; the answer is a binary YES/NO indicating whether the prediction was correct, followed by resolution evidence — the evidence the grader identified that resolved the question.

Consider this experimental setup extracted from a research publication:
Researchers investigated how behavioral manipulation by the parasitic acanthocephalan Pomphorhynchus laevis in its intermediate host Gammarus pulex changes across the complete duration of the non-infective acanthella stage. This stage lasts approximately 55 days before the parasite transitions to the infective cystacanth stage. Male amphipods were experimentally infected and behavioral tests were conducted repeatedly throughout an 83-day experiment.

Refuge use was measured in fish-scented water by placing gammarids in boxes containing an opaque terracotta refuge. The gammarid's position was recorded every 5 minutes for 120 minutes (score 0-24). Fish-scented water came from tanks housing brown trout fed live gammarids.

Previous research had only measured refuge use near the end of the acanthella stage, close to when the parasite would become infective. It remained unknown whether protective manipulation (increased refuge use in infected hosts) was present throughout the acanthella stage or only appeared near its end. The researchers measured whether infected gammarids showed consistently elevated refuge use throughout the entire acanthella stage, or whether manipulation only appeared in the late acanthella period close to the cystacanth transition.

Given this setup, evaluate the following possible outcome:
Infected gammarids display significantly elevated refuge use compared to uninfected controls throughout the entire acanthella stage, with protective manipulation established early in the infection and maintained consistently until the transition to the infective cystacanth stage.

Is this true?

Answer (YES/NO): NO